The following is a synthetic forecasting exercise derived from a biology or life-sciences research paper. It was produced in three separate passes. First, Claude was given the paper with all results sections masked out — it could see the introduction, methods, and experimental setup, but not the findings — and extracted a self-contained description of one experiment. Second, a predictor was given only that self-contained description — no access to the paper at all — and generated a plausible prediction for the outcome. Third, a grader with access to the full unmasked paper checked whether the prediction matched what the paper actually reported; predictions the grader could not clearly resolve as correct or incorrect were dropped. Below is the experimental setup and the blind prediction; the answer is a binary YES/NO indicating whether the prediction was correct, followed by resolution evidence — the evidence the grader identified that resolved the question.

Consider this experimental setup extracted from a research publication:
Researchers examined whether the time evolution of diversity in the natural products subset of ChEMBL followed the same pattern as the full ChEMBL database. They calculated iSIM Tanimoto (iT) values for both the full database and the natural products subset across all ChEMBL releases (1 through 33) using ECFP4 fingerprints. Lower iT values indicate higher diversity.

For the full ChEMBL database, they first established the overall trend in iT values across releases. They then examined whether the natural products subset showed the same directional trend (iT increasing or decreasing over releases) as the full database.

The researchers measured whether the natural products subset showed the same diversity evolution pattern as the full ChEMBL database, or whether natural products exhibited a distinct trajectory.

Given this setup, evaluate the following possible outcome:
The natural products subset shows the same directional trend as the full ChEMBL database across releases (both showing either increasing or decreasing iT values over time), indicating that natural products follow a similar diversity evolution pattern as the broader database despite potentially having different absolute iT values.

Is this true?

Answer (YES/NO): NO